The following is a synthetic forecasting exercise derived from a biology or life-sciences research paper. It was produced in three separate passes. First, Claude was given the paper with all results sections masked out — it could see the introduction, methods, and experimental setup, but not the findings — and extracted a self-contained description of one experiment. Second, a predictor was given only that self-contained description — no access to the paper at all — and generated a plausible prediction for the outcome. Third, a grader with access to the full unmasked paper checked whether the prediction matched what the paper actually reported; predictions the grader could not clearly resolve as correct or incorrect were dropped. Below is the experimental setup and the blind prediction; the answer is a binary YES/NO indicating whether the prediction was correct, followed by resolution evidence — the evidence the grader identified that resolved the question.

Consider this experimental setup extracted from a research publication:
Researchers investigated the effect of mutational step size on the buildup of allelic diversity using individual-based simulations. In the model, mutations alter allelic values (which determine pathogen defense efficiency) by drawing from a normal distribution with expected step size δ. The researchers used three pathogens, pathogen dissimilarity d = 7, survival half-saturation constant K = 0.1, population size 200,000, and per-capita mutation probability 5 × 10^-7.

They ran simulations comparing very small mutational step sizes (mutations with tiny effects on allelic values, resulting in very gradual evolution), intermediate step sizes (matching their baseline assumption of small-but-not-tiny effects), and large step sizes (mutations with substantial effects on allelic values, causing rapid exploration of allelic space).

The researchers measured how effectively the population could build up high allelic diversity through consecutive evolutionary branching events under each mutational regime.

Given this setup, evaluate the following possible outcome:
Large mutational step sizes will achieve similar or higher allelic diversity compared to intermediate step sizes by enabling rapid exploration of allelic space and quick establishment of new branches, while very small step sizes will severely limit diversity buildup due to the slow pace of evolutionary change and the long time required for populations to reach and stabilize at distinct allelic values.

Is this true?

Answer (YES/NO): NO